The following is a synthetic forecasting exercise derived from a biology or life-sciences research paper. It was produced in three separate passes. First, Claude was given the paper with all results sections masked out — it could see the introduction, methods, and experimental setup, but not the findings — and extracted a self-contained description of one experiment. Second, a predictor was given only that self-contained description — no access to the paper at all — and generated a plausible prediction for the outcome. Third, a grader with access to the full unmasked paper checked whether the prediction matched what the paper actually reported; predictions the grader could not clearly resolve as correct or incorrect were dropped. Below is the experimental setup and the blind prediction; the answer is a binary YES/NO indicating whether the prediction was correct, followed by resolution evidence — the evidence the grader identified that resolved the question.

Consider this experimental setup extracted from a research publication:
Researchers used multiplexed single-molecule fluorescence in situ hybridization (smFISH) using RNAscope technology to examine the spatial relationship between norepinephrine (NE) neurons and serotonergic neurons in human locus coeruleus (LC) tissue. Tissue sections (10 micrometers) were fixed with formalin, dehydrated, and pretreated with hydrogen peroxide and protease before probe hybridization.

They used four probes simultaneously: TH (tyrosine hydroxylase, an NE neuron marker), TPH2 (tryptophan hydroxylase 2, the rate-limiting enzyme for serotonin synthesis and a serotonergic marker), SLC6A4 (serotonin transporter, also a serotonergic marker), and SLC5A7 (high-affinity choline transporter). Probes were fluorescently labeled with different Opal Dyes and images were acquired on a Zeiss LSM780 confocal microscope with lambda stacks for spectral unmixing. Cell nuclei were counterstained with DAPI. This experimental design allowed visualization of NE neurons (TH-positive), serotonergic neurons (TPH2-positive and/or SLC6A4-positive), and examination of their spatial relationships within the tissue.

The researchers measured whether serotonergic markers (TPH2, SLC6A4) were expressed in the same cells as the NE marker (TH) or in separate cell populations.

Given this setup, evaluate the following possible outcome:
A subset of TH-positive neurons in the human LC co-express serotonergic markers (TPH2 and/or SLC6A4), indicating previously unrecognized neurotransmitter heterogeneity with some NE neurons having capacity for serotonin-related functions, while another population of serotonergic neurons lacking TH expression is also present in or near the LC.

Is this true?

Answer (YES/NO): NO